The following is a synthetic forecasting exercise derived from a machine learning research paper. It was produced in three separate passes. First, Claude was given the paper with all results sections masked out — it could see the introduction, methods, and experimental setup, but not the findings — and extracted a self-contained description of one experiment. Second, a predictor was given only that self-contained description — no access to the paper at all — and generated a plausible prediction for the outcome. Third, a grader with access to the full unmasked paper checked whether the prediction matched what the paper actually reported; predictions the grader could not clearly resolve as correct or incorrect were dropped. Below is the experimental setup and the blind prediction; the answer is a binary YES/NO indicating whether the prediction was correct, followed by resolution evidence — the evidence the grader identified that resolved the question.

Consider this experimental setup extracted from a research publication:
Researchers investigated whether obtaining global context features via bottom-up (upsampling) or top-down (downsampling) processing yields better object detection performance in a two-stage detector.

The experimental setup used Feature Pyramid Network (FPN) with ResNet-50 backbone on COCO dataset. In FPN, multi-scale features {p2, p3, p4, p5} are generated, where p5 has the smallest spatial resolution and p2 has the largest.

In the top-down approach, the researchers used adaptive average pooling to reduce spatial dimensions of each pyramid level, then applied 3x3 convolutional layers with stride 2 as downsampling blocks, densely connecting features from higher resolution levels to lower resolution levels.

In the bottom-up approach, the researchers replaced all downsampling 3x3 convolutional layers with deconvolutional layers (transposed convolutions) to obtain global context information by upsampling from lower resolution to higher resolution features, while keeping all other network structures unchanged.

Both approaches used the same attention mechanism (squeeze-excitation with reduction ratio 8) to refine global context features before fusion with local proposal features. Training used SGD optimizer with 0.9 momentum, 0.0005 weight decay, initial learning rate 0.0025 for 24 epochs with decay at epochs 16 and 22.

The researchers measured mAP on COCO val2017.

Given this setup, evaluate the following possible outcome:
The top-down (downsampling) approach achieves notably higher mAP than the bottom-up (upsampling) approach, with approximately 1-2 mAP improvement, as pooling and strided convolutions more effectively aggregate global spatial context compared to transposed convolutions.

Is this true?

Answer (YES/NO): NO